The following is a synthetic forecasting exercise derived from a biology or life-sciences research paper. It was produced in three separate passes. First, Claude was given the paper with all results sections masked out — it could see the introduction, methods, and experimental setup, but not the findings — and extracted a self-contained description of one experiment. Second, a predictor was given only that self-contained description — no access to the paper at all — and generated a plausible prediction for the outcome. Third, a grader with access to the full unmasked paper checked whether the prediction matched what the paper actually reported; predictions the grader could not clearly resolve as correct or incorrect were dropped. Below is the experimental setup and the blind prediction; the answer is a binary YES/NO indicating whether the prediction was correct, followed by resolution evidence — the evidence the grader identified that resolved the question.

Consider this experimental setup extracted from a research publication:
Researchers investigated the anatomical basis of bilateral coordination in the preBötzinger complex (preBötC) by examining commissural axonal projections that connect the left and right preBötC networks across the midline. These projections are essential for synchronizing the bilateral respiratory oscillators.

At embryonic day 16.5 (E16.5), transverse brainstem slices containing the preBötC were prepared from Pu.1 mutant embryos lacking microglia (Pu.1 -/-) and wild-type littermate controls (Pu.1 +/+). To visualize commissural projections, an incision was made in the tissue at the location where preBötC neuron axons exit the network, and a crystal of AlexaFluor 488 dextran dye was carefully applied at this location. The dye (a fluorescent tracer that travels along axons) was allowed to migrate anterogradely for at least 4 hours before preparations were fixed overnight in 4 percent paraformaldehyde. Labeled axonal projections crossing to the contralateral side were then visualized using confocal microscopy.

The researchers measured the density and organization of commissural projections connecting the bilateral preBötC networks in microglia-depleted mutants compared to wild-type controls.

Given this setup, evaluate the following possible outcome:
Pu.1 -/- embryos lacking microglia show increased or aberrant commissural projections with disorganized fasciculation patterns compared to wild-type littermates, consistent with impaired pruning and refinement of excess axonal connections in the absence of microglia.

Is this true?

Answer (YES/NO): NO